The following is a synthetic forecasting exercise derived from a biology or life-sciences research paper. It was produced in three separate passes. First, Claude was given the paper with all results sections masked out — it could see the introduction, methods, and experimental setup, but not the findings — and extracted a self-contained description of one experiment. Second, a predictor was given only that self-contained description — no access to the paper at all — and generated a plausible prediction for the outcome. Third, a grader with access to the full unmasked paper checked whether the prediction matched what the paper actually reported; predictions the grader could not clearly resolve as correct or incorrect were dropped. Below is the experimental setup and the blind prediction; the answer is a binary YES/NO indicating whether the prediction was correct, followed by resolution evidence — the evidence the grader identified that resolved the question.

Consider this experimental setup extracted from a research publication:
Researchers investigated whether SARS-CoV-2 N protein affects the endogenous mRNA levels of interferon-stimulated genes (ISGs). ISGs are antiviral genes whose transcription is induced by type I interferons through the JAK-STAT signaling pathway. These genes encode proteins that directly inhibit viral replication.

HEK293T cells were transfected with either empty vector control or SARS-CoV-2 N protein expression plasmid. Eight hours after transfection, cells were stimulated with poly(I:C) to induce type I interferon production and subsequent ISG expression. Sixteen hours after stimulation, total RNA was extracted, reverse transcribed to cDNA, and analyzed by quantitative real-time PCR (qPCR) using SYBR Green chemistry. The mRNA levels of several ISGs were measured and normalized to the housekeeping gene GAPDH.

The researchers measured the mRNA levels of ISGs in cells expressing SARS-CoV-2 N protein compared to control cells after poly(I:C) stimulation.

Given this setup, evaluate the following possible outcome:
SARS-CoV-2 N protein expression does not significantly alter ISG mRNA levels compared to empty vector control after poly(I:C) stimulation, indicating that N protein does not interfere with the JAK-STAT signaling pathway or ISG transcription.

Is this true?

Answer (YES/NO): NO